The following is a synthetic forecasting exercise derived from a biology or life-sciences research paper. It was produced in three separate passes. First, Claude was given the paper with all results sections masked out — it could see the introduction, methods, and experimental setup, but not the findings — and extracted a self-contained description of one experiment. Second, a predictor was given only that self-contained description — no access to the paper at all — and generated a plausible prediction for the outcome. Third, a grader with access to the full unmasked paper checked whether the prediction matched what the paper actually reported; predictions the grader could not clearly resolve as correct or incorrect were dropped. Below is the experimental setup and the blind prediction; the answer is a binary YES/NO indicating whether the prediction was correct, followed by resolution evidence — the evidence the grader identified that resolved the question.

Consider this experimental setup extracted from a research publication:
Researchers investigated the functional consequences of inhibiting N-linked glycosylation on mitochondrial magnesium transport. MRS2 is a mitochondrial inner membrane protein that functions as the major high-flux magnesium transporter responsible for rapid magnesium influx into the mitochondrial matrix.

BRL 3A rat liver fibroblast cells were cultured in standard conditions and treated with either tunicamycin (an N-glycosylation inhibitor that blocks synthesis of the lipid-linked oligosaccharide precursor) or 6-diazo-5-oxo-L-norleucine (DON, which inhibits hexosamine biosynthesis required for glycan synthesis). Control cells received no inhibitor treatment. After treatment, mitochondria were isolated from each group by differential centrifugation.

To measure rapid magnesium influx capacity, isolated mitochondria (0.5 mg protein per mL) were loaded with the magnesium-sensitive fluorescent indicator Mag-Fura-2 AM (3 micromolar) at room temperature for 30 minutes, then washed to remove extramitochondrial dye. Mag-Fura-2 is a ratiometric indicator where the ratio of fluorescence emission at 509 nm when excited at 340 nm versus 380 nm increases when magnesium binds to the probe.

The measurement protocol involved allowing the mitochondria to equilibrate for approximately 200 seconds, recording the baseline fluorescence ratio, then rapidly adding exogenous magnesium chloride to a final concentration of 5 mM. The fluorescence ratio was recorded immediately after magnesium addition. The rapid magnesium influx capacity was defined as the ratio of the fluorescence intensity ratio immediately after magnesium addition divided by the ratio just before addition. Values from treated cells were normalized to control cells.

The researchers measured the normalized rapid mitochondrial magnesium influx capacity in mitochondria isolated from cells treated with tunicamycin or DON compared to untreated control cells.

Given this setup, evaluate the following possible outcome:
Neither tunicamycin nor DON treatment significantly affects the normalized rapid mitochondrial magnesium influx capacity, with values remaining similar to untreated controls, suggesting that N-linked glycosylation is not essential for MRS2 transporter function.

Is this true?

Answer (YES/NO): NO